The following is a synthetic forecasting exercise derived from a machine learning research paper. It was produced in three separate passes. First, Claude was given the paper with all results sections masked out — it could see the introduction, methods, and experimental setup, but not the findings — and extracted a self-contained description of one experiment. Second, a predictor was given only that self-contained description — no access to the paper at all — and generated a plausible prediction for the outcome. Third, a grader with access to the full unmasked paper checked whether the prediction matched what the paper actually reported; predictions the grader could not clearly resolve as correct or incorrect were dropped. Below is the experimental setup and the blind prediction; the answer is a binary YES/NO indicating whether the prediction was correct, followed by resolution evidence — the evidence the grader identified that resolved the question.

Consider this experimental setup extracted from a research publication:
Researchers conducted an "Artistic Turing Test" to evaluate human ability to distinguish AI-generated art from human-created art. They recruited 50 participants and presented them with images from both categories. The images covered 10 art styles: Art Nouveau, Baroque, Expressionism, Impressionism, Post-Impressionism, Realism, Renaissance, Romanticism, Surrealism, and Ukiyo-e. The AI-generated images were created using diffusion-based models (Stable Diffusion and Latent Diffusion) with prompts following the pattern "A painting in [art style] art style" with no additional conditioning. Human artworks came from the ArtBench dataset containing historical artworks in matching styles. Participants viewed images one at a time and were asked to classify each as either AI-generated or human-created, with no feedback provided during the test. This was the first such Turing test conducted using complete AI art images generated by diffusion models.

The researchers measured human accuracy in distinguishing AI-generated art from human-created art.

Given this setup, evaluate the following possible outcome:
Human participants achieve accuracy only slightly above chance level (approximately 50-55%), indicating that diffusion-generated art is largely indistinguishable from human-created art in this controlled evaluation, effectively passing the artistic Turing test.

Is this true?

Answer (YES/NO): YES